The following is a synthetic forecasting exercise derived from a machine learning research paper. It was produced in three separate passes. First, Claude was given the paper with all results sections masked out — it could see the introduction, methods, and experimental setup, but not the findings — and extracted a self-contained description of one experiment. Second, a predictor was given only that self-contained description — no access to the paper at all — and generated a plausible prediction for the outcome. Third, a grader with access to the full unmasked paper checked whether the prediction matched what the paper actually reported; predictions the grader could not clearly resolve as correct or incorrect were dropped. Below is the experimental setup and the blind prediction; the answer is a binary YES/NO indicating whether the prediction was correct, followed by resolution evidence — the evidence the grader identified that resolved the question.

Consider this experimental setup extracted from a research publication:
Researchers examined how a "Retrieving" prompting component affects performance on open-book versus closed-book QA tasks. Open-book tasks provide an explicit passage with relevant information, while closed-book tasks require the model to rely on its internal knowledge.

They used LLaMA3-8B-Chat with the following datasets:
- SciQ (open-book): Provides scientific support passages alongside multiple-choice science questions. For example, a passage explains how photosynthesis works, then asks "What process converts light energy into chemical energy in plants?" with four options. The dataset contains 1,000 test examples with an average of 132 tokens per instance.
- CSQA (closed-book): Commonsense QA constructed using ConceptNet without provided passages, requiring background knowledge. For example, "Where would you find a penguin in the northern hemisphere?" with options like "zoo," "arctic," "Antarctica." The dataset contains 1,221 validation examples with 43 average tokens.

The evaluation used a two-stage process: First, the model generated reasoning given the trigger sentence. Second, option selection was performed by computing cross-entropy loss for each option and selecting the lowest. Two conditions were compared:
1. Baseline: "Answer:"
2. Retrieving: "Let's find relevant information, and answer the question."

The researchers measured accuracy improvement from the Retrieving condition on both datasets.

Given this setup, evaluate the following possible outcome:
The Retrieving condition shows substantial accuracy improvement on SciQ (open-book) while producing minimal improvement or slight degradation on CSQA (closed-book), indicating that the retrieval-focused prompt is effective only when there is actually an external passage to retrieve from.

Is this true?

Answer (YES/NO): NO